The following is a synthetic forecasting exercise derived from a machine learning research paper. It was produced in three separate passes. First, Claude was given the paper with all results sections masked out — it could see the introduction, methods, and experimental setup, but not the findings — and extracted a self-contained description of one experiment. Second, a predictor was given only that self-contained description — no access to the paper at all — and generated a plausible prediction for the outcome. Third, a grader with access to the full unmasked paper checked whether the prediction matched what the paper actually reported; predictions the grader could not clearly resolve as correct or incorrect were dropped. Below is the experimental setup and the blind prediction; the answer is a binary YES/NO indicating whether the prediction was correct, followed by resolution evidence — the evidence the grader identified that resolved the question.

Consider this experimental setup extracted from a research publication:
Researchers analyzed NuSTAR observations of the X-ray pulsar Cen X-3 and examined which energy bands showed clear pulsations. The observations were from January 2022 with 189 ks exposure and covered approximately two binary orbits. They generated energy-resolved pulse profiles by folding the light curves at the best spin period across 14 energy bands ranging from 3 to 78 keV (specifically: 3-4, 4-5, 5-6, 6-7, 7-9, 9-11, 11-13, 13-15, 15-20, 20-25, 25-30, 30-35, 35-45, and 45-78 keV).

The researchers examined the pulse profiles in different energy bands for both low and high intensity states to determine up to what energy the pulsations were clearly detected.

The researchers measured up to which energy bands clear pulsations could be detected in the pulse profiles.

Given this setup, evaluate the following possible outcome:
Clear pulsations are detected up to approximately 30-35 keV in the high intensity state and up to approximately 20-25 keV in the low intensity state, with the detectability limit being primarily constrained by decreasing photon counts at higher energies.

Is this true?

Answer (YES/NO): NO